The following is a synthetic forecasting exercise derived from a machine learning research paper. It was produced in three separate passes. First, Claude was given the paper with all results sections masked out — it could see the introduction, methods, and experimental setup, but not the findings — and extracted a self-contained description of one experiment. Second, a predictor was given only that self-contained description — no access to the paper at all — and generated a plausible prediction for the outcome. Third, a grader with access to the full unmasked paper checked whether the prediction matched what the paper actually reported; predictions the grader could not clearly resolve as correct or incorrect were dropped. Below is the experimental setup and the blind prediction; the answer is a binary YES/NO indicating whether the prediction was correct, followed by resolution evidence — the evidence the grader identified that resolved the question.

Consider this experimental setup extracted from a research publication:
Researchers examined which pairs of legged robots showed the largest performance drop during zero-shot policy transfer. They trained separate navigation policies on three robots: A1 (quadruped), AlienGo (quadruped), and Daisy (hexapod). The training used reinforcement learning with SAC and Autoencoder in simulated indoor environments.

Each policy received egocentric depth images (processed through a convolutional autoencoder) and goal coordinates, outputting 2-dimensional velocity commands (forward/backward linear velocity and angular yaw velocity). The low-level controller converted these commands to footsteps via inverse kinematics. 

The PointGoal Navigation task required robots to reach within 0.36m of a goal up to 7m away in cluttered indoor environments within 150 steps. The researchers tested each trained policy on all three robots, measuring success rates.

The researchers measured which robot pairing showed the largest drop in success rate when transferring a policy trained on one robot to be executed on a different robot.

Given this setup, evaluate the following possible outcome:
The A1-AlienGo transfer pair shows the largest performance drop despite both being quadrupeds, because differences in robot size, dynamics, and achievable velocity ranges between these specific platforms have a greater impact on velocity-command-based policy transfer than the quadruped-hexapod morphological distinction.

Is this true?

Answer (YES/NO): NO